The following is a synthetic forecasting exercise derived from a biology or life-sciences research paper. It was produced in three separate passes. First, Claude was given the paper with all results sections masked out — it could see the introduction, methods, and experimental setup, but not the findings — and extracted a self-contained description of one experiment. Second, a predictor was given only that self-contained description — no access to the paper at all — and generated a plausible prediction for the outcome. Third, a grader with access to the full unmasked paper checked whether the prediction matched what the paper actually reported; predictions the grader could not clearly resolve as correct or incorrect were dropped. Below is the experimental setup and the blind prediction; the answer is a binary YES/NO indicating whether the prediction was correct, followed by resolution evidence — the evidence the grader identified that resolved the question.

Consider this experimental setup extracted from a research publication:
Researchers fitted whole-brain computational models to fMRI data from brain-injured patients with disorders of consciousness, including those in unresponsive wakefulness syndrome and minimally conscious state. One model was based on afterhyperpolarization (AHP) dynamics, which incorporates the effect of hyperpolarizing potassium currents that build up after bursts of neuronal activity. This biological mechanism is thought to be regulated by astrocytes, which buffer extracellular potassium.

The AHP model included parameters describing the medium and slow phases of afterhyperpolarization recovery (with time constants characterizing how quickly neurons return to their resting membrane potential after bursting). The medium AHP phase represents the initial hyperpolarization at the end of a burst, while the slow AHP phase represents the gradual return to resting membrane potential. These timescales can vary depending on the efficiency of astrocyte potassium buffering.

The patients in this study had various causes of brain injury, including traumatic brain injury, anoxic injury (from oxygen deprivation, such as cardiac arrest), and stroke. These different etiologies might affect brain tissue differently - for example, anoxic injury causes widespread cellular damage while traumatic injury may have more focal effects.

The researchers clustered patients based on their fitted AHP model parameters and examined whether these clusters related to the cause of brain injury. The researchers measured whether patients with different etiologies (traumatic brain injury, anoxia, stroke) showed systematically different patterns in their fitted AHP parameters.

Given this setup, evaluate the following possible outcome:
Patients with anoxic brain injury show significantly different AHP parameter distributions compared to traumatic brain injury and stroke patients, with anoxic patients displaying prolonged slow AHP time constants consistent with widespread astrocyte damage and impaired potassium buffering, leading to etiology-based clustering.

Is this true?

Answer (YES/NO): NO